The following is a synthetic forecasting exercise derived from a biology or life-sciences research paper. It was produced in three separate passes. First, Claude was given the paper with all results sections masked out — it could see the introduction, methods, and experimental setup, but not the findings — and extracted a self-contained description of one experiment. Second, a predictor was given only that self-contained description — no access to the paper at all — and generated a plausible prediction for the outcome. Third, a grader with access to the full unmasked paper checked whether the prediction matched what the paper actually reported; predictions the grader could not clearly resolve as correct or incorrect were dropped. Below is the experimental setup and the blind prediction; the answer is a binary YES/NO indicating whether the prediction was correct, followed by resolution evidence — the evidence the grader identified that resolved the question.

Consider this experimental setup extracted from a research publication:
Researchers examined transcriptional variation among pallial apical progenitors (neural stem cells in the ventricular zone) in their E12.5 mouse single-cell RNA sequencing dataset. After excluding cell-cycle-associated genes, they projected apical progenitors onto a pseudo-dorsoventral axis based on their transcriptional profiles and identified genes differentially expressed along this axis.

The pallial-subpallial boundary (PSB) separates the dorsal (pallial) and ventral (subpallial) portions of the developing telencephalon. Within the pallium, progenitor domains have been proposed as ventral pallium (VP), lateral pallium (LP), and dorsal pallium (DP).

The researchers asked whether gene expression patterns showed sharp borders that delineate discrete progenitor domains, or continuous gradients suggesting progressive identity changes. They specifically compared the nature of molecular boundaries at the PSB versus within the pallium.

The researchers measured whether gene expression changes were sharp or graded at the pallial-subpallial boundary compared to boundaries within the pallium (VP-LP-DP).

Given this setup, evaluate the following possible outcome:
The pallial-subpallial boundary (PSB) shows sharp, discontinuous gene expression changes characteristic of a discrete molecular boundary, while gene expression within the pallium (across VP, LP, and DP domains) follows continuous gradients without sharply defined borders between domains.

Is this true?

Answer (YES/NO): YES